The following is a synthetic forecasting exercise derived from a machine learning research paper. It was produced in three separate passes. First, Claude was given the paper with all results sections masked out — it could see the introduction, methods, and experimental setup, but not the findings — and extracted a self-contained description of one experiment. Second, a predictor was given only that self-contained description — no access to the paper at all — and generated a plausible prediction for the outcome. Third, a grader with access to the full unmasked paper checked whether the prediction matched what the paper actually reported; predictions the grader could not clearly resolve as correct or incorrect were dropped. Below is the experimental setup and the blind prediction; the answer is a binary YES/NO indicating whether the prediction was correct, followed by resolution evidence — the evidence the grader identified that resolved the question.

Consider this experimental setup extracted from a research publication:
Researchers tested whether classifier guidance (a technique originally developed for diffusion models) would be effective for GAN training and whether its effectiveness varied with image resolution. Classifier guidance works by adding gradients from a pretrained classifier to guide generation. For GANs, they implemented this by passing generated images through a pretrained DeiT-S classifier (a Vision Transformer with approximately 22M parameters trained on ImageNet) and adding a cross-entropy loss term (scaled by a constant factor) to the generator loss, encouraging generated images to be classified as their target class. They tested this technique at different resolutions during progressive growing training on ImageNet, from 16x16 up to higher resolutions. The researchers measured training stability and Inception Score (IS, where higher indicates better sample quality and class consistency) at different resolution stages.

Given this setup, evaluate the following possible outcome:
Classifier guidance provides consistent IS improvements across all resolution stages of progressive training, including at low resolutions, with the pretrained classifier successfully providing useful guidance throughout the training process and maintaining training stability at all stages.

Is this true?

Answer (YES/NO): NO